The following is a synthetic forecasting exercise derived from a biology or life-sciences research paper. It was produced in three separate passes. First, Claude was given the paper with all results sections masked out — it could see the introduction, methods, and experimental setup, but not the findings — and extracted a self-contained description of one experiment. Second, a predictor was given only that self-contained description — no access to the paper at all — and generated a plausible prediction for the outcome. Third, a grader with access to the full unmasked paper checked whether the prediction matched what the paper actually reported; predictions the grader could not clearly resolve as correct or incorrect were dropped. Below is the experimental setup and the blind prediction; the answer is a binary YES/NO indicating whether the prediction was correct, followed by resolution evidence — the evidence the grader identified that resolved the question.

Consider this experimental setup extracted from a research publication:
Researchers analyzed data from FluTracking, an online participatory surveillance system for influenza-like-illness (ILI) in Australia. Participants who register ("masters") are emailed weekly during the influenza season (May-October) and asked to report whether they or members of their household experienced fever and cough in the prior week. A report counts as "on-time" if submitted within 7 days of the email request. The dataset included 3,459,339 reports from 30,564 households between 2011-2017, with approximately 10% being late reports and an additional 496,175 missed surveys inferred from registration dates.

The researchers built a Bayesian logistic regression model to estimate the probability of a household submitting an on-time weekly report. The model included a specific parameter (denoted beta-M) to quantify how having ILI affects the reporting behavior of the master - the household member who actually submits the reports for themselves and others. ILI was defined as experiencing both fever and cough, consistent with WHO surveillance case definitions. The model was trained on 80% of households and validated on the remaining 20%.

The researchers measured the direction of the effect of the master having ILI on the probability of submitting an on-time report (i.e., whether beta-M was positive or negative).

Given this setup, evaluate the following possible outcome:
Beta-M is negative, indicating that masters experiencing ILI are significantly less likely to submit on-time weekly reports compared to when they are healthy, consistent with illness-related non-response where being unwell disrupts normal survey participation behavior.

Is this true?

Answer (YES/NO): NO